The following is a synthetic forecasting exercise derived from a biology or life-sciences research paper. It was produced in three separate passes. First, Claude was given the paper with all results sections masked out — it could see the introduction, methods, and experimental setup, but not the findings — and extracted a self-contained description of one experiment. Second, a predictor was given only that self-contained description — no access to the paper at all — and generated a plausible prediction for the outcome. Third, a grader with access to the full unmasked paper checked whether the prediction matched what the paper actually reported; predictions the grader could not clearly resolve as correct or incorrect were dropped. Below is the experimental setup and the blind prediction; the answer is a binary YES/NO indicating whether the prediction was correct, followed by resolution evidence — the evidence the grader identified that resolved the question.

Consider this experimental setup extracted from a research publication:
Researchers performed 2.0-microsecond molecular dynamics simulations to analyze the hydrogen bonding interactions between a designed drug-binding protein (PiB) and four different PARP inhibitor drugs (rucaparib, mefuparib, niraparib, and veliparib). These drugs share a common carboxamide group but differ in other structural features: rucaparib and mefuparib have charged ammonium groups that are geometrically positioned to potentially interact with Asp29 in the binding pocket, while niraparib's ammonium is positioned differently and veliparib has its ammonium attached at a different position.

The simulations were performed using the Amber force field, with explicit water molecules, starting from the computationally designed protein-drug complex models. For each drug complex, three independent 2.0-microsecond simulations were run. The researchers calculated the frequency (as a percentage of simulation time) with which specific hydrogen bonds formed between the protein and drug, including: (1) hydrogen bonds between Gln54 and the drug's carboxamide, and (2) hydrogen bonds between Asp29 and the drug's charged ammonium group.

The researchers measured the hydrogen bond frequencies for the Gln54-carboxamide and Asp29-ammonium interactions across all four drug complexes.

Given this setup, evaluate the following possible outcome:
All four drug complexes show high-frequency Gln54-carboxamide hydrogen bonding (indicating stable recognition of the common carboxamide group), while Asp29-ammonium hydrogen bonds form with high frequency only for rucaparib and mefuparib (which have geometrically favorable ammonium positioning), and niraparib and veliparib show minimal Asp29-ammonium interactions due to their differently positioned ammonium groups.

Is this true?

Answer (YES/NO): YES